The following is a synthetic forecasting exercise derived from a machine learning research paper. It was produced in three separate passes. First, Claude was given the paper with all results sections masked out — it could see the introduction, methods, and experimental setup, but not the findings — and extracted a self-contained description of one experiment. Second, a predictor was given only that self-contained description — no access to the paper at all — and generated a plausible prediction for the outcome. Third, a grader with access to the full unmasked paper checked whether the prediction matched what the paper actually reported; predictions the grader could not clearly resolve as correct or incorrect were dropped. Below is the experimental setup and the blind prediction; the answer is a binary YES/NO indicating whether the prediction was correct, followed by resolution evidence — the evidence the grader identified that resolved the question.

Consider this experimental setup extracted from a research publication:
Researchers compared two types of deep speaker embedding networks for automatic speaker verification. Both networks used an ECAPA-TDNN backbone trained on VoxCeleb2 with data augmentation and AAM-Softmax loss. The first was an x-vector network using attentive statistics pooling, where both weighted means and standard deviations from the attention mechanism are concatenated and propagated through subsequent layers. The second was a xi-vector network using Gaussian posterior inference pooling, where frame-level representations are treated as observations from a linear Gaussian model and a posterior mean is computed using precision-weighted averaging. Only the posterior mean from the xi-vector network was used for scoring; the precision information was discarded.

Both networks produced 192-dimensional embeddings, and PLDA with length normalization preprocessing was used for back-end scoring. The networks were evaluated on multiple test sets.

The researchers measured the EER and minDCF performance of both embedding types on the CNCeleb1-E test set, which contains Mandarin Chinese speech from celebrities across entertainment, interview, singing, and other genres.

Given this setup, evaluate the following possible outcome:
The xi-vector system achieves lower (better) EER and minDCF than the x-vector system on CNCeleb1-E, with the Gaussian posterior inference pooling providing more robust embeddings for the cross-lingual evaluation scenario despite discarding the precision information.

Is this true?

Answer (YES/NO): NO